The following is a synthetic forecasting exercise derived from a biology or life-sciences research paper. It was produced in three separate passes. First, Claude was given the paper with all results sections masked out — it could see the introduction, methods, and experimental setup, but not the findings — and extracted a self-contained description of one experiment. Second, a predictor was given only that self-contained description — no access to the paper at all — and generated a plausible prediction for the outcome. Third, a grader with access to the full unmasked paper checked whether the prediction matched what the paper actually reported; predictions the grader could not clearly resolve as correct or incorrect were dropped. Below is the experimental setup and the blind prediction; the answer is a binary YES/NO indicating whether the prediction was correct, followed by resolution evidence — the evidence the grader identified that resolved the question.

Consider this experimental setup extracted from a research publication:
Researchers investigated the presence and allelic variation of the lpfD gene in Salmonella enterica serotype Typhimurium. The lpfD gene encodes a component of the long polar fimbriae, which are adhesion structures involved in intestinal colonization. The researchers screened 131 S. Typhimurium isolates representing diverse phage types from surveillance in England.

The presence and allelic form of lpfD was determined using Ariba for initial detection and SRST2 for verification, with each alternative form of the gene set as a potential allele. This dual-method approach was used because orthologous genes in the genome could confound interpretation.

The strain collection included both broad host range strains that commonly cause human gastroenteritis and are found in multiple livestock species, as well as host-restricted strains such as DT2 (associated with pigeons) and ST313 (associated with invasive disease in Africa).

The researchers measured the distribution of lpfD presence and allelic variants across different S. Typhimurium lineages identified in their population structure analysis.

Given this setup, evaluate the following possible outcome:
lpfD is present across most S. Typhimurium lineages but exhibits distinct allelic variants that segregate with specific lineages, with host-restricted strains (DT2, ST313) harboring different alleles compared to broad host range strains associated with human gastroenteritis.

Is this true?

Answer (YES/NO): YES